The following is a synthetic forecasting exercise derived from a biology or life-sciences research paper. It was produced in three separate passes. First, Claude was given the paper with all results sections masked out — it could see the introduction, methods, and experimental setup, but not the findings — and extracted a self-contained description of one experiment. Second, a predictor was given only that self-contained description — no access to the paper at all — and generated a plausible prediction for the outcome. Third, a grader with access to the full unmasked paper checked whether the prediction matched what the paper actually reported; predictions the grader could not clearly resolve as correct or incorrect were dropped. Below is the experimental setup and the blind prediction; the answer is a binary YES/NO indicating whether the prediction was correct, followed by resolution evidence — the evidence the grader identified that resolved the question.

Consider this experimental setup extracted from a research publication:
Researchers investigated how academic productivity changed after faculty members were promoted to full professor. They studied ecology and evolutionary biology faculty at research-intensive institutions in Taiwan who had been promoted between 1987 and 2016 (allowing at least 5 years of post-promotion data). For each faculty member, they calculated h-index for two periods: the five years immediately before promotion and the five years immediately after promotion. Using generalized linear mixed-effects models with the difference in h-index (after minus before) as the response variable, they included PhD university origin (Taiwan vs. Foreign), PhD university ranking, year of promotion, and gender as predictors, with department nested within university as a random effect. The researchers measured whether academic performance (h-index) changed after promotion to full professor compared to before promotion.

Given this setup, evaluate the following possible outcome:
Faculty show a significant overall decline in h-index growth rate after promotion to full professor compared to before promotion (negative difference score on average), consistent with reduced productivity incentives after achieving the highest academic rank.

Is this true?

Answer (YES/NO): NO